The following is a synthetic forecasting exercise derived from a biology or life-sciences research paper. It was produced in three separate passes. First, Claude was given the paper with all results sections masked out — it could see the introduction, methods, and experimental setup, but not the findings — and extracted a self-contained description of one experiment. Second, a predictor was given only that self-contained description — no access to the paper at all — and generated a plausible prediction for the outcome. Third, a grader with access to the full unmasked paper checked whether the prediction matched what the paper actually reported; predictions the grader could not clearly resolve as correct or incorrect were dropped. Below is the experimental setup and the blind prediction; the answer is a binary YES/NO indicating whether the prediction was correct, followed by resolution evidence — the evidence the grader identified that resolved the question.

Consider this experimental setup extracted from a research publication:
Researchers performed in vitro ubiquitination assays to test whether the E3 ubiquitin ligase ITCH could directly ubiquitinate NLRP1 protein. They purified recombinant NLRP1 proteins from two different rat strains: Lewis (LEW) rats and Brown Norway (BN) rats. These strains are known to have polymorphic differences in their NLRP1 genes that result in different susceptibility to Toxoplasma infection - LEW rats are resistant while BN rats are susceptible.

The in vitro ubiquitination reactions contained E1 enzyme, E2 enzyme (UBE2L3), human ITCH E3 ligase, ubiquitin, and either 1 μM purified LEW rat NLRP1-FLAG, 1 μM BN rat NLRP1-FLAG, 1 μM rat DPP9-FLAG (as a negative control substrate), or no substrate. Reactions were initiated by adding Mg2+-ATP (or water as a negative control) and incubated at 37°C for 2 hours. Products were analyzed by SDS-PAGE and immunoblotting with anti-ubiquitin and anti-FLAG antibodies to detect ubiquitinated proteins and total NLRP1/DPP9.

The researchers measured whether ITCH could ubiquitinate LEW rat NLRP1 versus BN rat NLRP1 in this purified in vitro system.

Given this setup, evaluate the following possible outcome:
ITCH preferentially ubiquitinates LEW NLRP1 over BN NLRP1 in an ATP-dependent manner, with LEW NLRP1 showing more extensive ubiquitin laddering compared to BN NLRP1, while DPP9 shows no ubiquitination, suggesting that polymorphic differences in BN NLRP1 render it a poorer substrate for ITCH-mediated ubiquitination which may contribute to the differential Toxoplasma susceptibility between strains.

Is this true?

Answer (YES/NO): NO